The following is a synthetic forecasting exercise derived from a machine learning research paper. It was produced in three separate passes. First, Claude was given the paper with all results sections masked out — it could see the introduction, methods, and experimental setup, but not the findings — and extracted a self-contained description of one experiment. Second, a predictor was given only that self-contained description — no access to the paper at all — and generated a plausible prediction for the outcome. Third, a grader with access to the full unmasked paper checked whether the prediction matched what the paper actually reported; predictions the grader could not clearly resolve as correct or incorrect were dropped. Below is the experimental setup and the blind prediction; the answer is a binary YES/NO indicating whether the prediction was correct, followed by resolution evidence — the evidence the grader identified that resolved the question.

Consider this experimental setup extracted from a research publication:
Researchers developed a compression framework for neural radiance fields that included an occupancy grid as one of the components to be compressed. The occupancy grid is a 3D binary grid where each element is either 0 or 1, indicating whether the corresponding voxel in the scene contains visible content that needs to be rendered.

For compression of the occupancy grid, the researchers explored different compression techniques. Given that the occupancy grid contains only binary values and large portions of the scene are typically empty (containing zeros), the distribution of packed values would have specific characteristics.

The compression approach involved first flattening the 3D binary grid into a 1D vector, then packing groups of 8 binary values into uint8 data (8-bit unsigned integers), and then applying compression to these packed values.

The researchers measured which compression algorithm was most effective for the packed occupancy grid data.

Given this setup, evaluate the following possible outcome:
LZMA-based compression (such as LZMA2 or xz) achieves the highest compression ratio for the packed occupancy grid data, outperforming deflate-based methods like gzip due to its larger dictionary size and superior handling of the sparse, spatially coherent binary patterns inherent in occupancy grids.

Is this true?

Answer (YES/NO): NO